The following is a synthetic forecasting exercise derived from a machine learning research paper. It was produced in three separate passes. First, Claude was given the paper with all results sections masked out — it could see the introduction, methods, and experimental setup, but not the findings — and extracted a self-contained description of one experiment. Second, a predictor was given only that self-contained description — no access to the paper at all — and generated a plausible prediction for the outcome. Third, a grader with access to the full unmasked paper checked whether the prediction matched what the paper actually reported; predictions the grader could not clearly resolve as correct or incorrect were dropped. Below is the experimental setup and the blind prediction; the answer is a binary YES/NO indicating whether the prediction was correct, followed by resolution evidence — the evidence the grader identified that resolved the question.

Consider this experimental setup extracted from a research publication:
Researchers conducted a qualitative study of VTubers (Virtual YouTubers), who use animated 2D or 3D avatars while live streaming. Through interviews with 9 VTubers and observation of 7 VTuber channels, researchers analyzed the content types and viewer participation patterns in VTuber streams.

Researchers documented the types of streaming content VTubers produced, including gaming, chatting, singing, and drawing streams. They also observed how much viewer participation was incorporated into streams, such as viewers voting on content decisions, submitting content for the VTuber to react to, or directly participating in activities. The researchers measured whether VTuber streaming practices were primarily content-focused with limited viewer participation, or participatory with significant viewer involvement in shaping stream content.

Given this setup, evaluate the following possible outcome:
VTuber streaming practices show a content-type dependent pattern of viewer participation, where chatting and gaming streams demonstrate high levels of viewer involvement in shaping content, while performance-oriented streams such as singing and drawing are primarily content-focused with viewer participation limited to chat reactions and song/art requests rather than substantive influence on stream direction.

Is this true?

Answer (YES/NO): NO